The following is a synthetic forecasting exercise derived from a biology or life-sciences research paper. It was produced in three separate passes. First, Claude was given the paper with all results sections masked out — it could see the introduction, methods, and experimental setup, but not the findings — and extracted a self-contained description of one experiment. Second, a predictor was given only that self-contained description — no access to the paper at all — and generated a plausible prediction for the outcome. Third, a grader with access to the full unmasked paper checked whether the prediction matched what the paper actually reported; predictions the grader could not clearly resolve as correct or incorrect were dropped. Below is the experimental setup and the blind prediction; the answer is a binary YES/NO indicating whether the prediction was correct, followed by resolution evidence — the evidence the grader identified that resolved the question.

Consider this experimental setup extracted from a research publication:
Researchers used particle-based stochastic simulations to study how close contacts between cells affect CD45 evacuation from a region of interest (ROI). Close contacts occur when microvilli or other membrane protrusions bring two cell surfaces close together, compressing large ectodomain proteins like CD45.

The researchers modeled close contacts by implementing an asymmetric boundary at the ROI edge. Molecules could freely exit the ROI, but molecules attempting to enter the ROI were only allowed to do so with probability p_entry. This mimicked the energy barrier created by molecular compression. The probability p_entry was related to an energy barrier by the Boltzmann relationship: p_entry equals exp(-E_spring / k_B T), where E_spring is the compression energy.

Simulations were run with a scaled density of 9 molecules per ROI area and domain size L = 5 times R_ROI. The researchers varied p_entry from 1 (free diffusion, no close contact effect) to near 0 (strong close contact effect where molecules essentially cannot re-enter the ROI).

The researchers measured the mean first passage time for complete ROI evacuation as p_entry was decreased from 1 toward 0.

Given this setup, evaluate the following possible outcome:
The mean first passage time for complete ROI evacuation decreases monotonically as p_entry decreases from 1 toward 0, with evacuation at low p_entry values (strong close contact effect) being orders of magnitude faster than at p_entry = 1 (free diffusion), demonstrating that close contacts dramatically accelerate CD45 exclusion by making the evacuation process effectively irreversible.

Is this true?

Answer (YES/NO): YES